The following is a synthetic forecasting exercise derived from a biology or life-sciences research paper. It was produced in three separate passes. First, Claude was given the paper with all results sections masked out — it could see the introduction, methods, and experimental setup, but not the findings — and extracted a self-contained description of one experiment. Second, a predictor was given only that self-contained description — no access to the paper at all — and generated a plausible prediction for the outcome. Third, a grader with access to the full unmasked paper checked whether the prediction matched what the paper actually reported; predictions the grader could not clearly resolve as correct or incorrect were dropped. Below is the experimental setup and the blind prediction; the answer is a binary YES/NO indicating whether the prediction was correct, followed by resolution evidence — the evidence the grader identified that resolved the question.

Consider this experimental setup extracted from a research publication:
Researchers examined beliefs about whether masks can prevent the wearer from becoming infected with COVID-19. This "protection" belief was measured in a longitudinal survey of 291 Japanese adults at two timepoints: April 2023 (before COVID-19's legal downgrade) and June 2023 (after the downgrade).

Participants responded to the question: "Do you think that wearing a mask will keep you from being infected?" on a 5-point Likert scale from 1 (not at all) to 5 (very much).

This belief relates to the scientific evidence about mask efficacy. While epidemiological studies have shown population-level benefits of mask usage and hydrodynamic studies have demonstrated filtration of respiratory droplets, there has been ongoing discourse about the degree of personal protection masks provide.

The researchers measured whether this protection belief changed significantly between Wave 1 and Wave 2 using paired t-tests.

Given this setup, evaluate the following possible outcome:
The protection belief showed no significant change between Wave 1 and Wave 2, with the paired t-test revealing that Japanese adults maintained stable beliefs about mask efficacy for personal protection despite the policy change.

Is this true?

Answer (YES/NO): YES